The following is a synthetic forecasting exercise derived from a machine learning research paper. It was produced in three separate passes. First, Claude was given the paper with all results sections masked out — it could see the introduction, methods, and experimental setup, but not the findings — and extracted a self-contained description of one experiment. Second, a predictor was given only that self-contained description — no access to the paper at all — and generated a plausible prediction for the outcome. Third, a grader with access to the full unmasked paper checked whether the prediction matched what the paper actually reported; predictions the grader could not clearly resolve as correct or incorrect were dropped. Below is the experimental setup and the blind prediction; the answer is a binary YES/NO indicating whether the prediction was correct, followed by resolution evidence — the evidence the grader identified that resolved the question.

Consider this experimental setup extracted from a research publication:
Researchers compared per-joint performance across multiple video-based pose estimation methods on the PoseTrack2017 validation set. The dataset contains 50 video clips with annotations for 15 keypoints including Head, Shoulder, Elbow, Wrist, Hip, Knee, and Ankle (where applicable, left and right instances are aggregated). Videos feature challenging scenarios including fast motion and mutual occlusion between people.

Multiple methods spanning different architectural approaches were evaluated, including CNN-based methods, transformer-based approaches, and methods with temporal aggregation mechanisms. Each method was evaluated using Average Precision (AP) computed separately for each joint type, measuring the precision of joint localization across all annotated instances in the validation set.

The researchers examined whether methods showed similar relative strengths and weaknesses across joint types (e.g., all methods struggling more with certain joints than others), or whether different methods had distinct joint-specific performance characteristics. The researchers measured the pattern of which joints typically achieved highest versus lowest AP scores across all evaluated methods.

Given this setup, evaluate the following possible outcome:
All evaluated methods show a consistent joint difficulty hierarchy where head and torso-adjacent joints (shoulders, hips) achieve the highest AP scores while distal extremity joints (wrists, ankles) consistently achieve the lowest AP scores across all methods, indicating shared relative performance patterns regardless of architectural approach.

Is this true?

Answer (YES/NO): NO